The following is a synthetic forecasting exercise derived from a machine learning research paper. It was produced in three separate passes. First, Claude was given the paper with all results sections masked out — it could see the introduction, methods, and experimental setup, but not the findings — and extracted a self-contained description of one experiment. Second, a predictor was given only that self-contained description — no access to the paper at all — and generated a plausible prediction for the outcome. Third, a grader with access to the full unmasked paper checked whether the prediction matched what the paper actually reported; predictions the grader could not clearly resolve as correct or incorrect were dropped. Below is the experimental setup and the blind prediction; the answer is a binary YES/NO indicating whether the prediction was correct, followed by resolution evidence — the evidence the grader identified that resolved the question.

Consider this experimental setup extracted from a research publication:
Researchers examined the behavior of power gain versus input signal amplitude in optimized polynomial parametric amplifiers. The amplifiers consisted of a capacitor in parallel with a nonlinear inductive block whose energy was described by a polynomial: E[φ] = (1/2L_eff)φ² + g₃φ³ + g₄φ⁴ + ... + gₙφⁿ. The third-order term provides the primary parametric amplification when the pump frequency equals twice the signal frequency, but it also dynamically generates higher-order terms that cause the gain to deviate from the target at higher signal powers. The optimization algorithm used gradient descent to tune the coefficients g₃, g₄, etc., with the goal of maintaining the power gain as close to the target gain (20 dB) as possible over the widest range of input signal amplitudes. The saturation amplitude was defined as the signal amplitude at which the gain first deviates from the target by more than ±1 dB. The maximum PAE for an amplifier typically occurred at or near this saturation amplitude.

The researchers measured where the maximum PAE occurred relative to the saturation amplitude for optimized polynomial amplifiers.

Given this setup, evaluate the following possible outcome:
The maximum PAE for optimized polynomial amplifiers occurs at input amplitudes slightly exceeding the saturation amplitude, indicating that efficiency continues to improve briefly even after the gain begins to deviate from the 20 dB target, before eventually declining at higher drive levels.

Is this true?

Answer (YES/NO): NO